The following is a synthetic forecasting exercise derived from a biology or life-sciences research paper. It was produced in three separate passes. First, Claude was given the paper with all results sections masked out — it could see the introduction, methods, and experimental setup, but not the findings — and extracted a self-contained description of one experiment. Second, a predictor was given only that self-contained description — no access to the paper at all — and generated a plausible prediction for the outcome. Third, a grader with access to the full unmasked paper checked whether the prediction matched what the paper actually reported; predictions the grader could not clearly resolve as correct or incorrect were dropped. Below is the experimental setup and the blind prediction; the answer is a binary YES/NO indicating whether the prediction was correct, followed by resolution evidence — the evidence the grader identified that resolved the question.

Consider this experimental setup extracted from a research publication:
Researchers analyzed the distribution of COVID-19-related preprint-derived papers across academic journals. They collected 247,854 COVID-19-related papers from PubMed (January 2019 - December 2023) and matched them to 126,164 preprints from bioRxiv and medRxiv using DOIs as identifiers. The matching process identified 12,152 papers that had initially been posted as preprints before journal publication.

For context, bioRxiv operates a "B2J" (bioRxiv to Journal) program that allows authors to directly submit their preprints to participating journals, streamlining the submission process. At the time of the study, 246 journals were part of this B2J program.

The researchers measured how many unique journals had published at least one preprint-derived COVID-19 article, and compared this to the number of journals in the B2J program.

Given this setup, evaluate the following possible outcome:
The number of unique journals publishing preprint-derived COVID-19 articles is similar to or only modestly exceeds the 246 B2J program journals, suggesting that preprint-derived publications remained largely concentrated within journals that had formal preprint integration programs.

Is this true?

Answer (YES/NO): NO